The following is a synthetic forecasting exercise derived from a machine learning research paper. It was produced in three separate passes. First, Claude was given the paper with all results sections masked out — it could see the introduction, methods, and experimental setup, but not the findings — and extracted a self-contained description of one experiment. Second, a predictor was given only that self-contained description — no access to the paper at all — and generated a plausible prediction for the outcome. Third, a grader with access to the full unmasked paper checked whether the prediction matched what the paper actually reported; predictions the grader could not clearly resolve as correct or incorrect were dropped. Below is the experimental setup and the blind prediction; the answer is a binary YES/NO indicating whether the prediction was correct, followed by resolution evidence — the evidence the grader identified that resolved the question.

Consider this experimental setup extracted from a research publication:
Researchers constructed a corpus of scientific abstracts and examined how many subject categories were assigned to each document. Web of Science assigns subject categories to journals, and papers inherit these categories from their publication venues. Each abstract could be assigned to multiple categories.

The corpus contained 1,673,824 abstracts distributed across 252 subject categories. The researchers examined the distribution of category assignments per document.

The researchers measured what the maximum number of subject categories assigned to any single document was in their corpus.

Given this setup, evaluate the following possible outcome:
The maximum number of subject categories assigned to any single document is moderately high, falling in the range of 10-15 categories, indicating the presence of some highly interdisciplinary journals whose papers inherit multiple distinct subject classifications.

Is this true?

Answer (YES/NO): NO